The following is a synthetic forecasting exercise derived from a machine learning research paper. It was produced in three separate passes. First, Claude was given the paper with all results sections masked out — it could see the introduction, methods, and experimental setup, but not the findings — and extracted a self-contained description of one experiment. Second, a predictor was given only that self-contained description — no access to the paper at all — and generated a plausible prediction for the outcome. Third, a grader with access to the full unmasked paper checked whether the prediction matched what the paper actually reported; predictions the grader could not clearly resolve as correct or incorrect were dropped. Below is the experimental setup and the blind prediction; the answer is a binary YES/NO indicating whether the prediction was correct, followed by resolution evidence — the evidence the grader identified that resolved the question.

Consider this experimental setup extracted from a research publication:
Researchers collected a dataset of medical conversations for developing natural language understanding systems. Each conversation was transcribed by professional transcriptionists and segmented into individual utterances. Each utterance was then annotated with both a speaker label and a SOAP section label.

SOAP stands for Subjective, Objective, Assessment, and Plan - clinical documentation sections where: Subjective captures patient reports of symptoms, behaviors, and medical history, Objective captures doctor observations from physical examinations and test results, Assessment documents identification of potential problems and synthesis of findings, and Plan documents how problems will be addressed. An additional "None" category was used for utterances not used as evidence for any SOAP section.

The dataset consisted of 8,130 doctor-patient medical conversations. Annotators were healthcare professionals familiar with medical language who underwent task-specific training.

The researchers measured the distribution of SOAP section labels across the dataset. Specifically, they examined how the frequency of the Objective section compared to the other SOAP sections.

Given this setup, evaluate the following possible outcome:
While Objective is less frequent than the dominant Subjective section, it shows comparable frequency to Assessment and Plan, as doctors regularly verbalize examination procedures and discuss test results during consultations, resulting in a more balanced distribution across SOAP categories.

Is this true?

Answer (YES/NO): NO